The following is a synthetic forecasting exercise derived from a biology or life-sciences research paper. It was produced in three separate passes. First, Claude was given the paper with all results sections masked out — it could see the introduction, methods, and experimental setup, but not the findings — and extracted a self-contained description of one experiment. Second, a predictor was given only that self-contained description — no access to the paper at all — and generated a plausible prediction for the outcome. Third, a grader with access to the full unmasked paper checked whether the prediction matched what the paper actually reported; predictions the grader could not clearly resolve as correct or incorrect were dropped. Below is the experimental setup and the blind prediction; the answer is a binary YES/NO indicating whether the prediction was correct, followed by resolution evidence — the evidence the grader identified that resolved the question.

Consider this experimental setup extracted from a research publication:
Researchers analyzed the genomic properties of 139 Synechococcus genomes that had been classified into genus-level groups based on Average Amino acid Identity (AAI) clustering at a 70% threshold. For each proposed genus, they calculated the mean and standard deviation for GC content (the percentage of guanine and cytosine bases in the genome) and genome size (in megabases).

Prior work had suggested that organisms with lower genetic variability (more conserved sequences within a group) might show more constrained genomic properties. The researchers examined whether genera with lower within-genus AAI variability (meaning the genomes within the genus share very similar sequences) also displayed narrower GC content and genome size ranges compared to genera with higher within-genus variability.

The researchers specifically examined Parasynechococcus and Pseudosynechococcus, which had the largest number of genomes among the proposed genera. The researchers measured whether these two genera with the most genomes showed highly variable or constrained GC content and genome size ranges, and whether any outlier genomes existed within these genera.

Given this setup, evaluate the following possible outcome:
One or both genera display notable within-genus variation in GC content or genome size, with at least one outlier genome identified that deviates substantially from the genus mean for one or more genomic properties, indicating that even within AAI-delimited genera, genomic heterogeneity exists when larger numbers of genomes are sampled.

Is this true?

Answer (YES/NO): NO